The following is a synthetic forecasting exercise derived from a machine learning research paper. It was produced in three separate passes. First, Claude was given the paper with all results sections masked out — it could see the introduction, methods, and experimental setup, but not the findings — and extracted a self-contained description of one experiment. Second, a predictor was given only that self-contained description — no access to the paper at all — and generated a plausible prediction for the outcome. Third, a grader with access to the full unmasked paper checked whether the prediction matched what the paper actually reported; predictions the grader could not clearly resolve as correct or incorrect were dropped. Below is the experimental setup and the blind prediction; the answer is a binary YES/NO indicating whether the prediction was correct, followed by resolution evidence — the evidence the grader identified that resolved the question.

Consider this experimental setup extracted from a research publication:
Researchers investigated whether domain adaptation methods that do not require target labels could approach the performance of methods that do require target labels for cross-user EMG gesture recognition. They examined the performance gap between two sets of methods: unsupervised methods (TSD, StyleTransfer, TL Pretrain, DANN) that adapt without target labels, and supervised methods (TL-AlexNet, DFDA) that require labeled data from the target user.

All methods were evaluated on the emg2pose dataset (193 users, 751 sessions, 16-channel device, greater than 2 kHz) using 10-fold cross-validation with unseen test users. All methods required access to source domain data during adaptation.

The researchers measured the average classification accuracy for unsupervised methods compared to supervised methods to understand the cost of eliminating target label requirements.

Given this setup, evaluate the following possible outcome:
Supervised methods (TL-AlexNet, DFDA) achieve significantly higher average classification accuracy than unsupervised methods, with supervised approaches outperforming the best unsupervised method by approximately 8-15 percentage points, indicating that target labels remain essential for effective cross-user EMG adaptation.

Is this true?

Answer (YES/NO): NO